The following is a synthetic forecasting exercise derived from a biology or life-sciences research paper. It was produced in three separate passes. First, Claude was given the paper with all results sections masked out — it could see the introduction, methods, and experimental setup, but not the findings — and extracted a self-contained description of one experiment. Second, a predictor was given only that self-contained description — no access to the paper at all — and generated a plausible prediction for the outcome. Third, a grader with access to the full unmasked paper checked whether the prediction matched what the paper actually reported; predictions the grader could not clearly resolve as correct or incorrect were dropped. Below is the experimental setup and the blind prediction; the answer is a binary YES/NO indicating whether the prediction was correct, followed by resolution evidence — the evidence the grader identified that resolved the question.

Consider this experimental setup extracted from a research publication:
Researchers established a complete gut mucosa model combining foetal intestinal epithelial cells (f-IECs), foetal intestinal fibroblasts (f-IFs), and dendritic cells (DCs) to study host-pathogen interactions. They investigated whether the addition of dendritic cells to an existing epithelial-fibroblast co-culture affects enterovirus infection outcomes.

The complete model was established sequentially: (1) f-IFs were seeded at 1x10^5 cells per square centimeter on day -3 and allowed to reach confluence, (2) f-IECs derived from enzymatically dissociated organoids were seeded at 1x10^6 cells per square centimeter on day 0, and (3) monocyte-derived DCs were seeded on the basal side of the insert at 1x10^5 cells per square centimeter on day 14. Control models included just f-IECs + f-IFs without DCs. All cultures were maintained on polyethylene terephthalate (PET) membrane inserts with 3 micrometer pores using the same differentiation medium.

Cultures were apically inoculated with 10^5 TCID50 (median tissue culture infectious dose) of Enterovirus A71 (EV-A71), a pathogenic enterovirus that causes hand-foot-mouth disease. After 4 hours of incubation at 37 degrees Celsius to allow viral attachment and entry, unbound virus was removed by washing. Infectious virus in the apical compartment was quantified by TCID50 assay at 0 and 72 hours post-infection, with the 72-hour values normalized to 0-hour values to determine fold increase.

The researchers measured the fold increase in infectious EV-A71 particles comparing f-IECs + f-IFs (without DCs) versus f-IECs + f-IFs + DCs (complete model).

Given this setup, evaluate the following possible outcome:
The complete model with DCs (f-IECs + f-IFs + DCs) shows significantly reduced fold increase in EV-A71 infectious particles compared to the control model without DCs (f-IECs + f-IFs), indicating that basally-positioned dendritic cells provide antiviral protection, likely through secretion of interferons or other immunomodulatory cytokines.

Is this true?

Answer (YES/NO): NO